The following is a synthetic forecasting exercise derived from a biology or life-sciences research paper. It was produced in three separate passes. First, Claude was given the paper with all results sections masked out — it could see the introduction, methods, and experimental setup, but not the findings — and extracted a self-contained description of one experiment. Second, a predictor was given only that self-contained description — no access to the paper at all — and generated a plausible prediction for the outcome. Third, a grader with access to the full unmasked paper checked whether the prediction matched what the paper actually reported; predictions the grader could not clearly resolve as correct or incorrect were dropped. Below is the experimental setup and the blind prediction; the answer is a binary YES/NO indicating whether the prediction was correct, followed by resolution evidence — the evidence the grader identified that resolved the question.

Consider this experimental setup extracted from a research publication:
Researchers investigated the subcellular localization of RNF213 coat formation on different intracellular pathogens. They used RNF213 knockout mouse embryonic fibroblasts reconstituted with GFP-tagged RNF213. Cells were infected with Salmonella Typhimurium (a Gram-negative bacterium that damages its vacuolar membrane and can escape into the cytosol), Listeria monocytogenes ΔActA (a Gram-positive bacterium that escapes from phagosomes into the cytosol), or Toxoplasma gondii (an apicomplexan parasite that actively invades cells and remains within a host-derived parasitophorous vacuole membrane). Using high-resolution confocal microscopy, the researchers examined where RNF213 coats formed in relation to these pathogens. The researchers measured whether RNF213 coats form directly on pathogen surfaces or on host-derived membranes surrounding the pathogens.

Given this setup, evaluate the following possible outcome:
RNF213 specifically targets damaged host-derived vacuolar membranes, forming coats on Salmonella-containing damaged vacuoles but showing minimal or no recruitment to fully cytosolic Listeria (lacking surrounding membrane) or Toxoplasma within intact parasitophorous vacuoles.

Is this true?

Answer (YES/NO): NO